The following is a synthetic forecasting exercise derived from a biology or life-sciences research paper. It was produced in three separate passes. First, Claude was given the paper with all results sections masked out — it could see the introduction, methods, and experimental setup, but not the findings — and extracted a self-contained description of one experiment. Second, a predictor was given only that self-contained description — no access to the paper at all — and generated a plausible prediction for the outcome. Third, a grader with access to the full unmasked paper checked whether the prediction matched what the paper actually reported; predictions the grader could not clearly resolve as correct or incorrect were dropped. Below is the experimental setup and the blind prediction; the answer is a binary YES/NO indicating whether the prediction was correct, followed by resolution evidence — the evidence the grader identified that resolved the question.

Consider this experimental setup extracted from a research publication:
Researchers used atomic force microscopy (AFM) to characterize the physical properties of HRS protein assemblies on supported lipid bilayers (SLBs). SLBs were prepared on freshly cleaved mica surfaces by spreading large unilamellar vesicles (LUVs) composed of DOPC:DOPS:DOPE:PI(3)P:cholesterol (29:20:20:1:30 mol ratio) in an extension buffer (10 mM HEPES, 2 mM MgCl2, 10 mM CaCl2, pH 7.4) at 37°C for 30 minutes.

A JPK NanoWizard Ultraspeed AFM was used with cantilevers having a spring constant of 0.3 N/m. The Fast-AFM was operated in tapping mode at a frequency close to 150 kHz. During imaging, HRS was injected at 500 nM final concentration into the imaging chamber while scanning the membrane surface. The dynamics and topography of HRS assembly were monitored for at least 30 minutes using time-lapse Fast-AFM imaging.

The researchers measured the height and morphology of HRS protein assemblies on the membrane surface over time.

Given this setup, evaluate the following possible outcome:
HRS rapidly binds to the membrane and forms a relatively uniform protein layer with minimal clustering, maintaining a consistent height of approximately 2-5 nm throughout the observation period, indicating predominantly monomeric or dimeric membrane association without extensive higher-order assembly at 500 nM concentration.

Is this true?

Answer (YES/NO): NO